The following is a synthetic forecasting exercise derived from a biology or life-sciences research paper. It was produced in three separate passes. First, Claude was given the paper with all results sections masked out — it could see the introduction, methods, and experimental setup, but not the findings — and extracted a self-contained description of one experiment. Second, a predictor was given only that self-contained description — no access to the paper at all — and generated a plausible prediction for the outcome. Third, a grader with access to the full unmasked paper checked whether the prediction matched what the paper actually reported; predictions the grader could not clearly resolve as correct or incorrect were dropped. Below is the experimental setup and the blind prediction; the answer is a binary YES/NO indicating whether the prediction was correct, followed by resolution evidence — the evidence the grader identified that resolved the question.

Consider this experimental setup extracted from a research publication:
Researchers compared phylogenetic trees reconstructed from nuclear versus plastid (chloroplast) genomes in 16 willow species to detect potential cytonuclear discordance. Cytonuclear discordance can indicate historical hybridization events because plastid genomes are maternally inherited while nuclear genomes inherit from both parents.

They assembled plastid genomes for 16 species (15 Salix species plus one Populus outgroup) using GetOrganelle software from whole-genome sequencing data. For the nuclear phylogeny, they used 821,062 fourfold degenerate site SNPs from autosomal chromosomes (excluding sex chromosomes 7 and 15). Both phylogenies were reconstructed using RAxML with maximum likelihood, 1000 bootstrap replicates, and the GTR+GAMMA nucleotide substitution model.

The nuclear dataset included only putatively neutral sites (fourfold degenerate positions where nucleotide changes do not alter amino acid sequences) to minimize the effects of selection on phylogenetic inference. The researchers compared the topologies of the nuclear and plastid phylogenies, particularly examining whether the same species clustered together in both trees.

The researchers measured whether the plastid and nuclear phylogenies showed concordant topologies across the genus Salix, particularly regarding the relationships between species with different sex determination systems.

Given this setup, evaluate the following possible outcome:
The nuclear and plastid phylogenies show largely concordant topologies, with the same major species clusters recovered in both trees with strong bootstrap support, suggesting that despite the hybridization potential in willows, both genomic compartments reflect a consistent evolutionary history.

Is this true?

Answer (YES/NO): NO